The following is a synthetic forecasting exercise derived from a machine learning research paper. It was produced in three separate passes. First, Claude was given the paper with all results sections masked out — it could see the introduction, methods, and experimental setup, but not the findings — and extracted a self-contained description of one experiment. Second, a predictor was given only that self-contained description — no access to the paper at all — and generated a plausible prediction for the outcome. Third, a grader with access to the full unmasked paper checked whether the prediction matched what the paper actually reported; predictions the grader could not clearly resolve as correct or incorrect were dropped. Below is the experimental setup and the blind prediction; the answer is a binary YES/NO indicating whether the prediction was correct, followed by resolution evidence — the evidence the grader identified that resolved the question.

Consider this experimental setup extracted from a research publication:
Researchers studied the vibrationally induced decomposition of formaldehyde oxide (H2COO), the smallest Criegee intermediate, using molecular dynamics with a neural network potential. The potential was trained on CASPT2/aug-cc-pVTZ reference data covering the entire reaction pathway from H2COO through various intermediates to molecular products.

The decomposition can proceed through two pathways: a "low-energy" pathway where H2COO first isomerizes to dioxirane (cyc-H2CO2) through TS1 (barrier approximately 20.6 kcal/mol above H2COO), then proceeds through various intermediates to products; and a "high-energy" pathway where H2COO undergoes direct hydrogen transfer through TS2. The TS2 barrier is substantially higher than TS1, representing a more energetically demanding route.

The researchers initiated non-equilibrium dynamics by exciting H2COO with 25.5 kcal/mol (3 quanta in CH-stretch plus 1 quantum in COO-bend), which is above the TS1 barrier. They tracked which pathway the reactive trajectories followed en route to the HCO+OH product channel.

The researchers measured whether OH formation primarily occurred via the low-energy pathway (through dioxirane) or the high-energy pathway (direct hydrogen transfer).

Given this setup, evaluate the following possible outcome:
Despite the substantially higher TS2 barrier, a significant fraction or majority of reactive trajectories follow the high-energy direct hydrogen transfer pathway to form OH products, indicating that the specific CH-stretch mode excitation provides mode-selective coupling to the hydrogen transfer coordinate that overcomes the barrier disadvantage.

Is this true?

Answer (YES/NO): NO